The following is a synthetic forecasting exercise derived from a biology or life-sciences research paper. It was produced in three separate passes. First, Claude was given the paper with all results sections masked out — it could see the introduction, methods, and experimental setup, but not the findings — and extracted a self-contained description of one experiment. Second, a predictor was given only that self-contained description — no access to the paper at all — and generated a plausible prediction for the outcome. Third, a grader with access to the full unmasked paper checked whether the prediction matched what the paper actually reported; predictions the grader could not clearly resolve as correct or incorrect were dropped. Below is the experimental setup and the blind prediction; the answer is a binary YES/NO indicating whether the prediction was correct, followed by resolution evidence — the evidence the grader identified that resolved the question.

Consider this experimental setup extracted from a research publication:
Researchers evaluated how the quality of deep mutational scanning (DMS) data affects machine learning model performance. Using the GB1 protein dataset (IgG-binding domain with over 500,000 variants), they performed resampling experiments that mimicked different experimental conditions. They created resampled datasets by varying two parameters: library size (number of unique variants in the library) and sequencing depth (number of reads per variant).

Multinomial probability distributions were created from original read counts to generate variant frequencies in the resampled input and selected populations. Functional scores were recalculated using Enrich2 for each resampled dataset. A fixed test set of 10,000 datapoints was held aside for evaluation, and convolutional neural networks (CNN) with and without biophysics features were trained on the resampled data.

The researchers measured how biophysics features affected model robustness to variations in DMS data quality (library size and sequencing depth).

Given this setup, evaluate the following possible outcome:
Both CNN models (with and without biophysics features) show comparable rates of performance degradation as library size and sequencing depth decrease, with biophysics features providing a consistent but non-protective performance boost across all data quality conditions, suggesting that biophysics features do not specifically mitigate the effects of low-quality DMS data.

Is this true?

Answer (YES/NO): NO